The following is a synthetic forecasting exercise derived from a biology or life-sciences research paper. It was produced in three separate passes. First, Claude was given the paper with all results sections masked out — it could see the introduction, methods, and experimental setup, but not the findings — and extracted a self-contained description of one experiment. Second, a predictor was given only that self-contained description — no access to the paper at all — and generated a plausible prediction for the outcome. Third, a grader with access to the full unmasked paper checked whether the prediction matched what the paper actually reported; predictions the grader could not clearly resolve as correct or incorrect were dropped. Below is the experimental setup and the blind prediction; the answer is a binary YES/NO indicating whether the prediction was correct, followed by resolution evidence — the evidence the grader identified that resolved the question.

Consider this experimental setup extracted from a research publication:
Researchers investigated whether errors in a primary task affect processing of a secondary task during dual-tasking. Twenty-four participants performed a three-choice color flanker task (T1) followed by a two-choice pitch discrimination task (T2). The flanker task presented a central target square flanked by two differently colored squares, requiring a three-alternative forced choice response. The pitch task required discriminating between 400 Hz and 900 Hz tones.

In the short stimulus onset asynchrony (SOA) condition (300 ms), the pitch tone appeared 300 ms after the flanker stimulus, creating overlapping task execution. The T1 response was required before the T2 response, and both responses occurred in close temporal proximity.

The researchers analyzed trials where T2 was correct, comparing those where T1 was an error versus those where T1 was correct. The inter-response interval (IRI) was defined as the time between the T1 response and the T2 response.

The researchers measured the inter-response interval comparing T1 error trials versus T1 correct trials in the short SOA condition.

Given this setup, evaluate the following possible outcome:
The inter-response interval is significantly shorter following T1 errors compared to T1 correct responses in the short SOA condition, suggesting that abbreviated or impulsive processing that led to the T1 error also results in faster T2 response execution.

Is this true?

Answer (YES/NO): NO